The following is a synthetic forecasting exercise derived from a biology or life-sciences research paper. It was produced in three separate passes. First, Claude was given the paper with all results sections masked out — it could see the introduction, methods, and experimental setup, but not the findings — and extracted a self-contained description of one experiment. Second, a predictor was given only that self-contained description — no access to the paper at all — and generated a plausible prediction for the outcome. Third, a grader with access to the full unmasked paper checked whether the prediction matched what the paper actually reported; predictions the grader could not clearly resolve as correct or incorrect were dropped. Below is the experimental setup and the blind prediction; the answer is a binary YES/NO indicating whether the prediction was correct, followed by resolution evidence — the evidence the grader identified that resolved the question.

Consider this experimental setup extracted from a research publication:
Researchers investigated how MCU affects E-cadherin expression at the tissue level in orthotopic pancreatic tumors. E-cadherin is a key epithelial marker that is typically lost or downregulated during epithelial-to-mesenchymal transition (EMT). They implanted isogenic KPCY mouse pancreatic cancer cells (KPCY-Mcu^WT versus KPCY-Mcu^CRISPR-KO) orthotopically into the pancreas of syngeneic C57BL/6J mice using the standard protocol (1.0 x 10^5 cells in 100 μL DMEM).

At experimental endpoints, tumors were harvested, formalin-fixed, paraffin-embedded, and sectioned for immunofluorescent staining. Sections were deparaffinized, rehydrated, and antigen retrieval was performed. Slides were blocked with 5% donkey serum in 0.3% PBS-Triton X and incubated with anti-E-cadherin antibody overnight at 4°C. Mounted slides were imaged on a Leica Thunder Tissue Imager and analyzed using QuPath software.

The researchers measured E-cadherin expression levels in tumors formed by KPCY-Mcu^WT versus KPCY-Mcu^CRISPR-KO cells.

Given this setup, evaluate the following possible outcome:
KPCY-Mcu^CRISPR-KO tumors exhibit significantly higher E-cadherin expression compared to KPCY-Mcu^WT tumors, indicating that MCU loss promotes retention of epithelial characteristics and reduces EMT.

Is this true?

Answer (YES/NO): YES